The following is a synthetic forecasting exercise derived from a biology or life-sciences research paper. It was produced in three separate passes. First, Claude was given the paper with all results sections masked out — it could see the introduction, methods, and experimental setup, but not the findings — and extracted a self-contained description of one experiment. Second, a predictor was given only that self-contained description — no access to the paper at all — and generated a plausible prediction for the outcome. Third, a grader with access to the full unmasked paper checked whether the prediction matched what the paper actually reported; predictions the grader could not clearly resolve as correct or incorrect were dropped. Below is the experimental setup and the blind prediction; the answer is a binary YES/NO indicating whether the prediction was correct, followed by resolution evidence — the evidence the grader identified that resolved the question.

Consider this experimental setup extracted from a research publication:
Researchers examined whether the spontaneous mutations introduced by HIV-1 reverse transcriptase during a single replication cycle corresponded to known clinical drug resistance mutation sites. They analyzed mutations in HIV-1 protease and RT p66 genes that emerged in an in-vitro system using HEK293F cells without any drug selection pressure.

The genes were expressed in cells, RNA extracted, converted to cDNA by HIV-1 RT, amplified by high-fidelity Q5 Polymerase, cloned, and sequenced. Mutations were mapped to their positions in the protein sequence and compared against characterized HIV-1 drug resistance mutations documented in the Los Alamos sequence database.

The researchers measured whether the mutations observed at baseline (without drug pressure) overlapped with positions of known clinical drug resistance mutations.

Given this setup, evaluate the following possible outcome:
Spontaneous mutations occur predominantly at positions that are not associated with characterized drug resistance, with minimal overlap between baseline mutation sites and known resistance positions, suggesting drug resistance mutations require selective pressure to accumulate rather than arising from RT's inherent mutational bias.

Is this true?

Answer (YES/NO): NO